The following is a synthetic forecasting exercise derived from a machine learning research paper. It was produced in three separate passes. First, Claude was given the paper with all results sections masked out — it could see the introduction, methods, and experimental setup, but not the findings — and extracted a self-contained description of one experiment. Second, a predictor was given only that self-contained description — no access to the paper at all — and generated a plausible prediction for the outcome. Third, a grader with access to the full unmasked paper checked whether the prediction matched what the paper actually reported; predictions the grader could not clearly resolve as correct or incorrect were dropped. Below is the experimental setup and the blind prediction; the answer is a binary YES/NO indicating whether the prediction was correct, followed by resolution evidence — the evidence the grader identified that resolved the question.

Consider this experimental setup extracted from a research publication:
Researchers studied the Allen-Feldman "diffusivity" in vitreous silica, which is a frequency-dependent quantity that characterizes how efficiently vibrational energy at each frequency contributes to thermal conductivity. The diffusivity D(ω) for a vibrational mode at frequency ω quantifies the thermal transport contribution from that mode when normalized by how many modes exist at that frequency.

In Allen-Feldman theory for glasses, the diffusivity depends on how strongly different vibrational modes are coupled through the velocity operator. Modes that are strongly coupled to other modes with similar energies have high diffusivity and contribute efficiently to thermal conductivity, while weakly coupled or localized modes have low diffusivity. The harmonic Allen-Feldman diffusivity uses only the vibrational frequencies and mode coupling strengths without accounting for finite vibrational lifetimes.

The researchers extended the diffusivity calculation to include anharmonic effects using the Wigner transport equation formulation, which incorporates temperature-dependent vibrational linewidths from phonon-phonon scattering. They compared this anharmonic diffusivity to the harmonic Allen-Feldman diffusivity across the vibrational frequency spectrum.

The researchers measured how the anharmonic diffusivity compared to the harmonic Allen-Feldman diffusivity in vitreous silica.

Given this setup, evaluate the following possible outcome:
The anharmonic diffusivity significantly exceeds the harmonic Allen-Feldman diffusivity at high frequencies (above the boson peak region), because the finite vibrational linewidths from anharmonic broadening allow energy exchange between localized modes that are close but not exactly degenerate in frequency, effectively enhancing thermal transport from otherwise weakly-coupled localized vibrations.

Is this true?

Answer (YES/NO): NO